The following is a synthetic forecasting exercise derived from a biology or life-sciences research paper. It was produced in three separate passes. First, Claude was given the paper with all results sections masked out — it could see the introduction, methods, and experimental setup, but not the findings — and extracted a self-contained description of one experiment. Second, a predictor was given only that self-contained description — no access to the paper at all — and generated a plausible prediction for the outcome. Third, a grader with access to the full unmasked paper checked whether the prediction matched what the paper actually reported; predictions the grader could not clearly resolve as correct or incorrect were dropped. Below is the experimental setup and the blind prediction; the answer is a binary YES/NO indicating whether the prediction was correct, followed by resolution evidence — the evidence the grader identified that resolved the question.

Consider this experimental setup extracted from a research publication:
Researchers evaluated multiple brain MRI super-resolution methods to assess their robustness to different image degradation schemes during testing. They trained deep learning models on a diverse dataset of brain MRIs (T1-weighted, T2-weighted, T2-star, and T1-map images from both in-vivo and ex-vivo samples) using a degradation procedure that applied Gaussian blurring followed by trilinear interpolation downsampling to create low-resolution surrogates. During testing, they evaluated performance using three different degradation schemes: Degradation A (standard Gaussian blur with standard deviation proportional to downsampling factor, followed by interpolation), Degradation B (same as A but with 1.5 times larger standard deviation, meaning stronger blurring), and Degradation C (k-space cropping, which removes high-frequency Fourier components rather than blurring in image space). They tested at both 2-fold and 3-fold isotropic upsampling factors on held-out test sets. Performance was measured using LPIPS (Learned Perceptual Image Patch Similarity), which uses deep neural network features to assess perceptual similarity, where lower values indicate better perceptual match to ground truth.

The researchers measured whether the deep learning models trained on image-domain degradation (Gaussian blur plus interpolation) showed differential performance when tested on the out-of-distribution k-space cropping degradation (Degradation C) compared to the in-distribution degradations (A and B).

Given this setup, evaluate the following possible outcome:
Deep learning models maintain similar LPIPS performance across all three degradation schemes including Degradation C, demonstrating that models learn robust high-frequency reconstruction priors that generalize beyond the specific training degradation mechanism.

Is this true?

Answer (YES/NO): YES